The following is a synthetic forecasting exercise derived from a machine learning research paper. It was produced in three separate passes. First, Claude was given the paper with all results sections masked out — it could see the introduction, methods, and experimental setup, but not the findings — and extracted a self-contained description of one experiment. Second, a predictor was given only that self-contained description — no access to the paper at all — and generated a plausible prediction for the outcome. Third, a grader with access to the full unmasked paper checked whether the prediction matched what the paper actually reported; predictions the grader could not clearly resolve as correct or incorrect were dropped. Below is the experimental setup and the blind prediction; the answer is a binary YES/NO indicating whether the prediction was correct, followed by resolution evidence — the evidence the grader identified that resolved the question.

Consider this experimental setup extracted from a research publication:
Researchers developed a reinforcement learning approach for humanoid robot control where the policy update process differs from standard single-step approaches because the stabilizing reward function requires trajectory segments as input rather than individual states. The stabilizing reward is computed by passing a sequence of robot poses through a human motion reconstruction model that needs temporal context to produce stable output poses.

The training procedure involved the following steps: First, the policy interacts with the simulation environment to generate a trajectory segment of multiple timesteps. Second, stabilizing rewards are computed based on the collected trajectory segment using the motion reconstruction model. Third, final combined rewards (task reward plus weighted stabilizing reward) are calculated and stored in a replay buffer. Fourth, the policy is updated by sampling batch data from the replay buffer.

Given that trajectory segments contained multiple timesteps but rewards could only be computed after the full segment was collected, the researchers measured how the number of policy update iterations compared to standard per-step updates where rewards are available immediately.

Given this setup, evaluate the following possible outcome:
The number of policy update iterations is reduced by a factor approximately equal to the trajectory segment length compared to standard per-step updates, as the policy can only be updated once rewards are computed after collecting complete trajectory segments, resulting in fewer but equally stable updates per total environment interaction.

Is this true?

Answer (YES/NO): NO